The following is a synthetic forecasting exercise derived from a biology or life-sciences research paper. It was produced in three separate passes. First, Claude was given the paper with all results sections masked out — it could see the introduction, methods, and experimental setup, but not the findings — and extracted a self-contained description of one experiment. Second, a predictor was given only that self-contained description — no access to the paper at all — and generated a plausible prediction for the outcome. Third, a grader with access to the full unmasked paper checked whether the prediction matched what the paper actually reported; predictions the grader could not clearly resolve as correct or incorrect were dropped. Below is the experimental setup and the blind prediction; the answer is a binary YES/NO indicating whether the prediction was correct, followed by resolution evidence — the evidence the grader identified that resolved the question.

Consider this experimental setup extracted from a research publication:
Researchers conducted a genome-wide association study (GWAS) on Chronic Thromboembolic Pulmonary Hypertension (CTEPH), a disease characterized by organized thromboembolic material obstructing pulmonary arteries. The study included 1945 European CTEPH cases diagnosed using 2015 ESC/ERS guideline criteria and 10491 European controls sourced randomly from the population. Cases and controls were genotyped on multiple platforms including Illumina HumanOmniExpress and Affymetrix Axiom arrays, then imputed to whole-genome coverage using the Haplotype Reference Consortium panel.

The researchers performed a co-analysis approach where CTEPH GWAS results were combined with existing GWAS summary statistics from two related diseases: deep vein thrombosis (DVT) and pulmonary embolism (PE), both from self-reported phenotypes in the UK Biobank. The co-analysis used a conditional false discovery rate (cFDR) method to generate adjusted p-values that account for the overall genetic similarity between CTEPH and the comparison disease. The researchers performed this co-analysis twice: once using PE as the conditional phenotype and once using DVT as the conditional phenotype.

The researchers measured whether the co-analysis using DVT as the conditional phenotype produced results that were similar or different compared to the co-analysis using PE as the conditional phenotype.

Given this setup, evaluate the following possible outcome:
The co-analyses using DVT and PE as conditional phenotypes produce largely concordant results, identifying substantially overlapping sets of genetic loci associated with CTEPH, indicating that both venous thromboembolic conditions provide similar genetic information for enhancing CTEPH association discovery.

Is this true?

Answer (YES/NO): YES